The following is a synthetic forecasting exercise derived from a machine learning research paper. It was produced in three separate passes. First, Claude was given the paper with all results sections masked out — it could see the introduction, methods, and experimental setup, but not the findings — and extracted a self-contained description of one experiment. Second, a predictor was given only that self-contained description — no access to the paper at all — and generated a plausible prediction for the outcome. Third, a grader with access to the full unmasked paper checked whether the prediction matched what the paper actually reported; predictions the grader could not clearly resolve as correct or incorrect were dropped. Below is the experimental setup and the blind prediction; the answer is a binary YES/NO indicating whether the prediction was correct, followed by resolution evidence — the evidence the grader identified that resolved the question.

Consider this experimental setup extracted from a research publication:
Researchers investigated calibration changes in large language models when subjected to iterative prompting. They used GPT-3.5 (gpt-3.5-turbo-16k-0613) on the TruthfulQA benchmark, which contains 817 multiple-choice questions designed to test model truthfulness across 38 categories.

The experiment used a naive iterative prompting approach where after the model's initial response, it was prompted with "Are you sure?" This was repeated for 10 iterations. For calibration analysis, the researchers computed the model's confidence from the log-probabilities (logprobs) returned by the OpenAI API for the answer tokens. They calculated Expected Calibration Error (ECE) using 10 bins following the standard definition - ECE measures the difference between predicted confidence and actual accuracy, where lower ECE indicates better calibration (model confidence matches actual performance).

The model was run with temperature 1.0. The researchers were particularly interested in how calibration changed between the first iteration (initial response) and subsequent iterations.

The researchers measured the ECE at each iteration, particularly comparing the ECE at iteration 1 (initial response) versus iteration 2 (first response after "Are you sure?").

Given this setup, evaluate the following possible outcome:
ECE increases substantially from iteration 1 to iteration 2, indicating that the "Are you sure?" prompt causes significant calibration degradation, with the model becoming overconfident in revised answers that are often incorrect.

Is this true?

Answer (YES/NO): YES